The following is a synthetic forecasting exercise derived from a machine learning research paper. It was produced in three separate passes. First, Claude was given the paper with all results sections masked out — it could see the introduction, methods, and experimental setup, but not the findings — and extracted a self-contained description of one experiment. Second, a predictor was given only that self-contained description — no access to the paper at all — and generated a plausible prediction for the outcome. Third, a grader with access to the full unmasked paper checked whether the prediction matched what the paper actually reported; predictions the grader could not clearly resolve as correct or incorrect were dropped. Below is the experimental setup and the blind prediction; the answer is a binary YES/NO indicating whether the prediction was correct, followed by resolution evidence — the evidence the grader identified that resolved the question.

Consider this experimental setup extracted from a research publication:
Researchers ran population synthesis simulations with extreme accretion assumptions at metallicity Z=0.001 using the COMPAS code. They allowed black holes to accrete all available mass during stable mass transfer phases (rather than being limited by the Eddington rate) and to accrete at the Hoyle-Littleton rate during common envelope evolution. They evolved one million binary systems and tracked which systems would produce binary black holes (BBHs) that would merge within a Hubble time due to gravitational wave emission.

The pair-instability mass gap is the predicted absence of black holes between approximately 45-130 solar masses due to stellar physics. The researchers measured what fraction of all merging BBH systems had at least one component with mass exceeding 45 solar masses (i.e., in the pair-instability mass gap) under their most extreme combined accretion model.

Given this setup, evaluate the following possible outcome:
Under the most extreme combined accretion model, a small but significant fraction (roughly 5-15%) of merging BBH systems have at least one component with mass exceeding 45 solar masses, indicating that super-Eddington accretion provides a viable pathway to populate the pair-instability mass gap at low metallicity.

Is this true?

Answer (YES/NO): NO